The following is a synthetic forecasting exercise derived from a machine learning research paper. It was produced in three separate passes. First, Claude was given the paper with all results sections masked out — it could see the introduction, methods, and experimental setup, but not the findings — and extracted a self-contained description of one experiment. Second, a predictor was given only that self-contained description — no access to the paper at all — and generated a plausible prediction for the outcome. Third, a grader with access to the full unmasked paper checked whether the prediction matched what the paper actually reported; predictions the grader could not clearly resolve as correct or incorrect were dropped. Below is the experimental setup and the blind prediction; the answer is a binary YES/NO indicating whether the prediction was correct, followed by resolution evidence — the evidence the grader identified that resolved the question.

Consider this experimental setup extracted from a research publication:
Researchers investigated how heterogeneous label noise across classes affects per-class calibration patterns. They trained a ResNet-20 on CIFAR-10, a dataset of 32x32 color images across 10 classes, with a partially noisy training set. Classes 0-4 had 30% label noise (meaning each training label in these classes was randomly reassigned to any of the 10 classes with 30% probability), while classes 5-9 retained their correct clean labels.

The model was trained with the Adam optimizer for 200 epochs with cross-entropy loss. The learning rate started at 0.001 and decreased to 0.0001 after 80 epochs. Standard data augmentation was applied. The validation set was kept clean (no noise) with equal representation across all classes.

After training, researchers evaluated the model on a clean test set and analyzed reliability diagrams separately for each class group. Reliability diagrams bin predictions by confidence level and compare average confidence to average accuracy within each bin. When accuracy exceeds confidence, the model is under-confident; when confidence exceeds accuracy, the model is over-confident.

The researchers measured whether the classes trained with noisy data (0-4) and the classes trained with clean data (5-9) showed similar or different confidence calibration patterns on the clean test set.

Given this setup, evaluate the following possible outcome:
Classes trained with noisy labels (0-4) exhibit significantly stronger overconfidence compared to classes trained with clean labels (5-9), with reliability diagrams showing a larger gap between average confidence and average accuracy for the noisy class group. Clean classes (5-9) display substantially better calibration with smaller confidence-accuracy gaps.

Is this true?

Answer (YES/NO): NO